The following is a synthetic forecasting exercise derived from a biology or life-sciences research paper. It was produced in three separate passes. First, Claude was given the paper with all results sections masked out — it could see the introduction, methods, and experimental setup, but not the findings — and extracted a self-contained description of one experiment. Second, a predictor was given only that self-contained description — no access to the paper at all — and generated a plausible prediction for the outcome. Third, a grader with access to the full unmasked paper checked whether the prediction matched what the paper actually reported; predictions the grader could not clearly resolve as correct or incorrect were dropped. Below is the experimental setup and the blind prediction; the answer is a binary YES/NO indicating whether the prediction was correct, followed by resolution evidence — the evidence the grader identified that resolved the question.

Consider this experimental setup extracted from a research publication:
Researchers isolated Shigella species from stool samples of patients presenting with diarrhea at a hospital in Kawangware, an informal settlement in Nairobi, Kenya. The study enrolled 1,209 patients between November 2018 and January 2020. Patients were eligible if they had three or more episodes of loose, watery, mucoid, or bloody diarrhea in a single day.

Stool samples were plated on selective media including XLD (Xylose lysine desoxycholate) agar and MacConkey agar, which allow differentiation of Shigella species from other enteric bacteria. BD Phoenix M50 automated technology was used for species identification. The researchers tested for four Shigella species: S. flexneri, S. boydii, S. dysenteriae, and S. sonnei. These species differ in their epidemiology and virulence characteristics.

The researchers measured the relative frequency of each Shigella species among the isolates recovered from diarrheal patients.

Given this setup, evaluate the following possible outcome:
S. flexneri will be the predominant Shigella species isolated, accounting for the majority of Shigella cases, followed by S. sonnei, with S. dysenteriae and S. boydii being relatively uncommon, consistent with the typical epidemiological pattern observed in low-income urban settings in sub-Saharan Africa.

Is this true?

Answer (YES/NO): NO